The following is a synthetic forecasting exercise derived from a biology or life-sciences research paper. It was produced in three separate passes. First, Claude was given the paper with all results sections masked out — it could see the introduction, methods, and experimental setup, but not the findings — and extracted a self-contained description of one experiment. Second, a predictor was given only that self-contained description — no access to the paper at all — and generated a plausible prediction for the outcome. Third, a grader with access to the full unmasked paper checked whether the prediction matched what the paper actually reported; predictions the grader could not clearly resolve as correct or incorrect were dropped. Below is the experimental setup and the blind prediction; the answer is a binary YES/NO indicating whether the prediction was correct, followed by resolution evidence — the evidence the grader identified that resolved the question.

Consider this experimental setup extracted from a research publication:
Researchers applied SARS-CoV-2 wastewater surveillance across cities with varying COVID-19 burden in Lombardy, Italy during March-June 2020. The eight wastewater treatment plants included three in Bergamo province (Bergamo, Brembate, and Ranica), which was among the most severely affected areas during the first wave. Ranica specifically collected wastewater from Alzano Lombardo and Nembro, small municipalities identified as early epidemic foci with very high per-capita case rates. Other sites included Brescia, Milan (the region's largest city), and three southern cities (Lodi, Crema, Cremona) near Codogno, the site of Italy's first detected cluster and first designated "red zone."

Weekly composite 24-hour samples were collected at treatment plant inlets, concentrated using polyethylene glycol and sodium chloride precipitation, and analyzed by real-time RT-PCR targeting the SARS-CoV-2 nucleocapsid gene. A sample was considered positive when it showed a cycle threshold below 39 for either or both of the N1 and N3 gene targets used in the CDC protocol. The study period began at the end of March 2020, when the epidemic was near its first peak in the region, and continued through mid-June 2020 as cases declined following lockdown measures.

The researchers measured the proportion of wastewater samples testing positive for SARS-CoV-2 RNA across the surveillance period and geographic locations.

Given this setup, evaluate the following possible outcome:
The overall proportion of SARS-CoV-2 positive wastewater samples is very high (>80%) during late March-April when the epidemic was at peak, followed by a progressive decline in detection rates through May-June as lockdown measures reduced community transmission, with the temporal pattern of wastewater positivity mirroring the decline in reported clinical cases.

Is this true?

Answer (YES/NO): NO